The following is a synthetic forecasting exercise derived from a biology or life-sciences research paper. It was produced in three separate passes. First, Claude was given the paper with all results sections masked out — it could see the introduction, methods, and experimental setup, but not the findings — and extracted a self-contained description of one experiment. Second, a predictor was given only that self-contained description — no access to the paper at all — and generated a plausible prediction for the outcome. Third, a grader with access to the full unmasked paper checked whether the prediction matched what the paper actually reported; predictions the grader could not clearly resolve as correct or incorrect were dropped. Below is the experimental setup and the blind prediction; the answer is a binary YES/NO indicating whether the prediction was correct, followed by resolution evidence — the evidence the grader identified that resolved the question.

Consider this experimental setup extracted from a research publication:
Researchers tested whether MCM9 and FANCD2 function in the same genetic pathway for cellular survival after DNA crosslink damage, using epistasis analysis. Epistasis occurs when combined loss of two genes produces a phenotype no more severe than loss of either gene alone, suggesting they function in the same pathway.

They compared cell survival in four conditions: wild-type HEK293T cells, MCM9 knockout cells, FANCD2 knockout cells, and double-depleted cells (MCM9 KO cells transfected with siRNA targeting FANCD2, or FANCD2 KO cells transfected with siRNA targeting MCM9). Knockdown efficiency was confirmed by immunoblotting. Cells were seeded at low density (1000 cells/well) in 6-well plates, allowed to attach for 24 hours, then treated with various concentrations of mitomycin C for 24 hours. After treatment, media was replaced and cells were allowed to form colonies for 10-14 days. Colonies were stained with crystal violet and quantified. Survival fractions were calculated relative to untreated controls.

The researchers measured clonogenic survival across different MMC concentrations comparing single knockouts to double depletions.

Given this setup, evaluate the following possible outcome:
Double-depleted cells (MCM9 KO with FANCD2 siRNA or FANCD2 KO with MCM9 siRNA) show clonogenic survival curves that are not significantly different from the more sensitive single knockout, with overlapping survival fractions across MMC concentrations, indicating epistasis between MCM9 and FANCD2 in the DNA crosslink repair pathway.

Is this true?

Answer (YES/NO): NO